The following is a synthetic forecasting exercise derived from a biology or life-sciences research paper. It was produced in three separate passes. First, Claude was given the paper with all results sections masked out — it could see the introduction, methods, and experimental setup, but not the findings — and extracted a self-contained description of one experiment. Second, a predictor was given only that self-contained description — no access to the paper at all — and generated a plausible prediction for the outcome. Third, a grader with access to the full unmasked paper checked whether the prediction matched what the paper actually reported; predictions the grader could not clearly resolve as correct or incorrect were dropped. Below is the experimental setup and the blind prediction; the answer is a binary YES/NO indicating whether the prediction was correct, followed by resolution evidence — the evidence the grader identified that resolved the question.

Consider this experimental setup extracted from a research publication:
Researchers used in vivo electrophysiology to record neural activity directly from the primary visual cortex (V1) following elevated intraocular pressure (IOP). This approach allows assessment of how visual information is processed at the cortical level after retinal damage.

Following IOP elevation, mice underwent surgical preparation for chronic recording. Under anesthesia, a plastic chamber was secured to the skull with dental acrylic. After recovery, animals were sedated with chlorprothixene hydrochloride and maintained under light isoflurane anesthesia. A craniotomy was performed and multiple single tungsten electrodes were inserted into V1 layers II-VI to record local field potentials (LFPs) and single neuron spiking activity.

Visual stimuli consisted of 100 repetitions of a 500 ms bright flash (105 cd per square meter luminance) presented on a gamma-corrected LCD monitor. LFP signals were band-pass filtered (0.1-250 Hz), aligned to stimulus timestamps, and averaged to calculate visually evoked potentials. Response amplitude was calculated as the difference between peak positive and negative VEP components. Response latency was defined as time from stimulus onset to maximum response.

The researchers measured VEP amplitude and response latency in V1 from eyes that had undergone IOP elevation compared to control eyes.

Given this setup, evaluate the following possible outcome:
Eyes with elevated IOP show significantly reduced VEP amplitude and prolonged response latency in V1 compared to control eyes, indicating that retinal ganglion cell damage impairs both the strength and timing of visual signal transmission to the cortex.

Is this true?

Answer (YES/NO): NO